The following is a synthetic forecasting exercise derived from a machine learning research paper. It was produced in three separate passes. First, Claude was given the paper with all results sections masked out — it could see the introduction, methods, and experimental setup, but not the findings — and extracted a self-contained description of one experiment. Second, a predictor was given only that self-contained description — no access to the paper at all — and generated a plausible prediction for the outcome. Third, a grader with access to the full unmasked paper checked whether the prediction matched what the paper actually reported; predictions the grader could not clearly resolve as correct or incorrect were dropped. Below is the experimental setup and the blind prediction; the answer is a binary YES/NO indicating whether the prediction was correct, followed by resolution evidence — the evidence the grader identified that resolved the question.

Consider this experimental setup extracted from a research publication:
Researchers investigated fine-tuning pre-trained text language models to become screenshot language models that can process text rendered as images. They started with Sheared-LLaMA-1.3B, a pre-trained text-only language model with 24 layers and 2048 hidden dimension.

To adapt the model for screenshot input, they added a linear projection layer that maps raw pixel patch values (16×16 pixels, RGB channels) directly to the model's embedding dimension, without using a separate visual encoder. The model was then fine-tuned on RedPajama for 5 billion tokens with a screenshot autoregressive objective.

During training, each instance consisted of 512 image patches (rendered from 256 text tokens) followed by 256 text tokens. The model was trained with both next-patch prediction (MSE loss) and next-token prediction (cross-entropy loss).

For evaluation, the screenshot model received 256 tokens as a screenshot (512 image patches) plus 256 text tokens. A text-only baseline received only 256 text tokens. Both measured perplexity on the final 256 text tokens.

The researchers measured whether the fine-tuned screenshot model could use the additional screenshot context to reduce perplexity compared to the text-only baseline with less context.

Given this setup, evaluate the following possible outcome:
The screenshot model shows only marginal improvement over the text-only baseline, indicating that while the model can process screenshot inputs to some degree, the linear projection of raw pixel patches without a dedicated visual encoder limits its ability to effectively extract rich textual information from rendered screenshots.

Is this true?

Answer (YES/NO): NO